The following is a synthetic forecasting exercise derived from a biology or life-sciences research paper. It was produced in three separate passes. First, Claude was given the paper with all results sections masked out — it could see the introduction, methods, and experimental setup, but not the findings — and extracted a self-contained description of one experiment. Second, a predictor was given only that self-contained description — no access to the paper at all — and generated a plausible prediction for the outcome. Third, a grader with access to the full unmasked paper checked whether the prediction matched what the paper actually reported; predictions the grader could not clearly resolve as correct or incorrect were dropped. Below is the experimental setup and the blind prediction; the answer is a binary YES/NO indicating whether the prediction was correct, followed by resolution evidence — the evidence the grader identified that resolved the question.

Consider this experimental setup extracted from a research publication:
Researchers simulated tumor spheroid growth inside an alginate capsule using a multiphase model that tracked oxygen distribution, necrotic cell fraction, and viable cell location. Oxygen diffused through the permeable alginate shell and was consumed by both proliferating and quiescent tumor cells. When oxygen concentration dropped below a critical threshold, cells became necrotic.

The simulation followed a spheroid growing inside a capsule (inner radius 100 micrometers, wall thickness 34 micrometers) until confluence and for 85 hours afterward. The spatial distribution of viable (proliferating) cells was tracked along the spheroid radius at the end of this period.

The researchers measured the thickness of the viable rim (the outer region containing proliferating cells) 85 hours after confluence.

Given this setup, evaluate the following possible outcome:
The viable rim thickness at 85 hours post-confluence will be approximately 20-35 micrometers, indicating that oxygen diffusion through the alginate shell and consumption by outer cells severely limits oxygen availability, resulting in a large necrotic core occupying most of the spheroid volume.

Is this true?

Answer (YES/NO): YES